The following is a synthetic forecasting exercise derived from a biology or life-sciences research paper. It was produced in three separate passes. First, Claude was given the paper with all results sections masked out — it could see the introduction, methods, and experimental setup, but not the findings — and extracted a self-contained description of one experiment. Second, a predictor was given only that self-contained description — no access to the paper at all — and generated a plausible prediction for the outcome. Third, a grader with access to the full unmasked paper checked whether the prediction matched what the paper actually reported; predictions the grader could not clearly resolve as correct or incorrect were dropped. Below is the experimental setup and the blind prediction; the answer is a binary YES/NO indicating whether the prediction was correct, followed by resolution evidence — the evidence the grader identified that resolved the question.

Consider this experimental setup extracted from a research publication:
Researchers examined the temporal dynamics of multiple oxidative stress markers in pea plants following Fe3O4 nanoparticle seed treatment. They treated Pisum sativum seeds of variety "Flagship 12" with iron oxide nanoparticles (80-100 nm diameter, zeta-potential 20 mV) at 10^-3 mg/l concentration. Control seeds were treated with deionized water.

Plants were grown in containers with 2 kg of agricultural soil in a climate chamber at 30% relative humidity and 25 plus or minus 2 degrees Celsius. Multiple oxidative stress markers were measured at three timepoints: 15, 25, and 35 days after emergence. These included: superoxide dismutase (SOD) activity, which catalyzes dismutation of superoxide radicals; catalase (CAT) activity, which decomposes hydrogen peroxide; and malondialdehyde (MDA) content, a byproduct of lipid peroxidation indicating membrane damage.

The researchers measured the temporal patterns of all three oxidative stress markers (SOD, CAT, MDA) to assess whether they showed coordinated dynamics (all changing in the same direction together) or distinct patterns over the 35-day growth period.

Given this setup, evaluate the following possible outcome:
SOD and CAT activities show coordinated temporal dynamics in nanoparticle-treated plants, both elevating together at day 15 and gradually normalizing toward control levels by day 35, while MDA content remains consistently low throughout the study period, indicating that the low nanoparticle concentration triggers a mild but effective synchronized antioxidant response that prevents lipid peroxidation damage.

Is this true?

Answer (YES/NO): NO